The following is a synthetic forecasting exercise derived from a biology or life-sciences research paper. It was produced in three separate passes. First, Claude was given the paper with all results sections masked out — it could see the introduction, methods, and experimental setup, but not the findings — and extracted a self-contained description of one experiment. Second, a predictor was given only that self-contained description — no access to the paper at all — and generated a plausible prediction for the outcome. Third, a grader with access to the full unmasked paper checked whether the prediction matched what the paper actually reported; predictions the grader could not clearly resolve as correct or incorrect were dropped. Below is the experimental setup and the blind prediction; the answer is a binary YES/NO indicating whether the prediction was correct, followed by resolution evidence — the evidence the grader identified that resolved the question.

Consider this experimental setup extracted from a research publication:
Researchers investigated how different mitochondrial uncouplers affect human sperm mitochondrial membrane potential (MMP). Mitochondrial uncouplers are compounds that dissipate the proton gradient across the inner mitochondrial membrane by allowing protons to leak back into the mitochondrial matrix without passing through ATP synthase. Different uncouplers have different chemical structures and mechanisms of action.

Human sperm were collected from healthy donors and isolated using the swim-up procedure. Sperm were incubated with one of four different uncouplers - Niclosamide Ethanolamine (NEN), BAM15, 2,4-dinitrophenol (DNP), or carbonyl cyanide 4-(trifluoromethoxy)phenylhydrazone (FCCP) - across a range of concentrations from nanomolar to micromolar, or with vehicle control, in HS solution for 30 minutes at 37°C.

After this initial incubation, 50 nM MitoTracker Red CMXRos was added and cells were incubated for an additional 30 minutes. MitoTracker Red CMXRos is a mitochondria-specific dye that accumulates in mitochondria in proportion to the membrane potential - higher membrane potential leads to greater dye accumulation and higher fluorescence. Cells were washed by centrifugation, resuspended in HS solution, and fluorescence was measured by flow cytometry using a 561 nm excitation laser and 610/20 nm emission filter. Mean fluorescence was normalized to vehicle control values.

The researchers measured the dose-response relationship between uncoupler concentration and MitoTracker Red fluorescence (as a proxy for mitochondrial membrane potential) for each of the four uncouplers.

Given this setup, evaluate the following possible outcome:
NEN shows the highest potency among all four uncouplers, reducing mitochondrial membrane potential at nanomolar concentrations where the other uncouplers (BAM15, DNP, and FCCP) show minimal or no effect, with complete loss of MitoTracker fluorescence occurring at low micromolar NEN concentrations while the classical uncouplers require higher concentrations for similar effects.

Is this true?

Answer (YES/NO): NO